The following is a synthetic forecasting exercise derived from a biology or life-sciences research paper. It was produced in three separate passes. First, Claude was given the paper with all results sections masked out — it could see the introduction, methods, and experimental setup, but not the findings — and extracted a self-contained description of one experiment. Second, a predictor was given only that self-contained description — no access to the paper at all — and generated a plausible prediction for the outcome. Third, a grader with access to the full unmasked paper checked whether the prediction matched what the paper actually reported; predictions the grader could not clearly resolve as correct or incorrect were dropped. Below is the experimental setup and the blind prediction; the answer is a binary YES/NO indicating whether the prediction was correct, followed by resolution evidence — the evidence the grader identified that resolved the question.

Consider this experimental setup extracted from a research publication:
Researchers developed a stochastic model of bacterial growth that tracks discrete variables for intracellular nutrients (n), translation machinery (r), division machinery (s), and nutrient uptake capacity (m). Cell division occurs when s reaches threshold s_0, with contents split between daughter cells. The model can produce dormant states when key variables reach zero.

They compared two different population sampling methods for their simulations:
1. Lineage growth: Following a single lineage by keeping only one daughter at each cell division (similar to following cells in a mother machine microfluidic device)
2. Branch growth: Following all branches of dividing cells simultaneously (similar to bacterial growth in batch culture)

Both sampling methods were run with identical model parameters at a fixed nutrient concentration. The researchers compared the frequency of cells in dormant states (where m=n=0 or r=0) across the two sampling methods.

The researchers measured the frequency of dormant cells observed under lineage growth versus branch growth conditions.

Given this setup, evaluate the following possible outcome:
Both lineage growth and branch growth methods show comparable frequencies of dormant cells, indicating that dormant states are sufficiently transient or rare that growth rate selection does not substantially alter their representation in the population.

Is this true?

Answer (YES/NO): NO